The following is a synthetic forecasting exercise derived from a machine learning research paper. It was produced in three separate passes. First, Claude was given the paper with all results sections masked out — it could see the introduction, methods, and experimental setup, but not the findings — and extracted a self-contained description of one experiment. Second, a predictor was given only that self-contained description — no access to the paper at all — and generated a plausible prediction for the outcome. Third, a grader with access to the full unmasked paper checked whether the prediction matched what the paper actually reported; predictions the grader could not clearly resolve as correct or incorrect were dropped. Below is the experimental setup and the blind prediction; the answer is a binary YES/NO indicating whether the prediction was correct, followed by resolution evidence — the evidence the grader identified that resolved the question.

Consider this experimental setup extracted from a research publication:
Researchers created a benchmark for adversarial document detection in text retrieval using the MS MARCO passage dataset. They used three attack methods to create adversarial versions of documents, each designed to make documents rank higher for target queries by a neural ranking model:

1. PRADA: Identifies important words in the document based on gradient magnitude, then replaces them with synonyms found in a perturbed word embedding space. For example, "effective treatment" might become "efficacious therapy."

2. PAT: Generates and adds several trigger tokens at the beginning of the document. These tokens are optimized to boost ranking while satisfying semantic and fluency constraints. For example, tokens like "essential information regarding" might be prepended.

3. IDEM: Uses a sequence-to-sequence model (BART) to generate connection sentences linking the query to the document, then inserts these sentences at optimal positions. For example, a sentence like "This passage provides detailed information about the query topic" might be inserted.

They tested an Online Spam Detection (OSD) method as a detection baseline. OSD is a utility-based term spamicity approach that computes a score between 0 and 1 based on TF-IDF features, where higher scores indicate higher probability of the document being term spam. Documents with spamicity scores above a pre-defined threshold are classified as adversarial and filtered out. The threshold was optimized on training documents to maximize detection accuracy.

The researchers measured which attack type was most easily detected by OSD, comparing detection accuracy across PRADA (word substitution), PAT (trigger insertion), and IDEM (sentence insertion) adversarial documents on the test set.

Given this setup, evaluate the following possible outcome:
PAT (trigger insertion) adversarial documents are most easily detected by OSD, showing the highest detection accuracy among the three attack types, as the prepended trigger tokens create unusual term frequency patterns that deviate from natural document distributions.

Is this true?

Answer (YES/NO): NO